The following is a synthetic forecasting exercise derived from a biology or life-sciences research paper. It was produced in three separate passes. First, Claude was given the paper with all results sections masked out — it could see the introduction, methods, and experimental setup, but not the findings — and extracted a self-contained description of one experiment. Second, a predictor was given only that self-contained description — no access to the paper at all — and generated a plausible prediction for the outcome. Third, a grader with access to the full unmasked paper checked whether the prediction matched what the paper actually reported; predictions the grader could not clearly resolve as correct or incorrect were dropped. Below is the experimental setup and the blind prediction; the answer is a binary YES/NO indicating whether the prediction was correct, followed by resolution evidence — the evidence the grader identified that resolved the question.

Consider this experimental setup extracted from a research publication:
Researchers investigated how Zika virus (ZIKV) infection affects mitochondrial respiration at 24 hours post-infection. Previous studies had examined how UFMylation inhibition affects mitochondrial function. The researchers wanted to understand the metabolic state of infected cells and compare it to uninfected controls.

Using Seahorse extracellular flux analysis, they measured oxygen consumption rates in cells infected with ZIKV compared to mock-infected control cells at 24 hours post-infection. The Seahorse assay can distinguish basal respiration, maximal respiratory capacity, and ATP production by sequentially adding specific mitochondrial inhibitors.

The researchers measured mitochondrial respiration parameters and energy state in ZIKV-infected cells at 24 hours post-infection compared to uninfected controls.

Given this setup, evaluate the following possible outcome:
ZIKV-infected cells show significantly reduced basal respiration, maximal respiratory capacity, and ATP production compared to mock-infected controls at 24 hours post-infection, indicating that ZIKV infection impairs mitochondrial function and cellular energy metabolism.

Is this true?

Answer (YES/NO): NO